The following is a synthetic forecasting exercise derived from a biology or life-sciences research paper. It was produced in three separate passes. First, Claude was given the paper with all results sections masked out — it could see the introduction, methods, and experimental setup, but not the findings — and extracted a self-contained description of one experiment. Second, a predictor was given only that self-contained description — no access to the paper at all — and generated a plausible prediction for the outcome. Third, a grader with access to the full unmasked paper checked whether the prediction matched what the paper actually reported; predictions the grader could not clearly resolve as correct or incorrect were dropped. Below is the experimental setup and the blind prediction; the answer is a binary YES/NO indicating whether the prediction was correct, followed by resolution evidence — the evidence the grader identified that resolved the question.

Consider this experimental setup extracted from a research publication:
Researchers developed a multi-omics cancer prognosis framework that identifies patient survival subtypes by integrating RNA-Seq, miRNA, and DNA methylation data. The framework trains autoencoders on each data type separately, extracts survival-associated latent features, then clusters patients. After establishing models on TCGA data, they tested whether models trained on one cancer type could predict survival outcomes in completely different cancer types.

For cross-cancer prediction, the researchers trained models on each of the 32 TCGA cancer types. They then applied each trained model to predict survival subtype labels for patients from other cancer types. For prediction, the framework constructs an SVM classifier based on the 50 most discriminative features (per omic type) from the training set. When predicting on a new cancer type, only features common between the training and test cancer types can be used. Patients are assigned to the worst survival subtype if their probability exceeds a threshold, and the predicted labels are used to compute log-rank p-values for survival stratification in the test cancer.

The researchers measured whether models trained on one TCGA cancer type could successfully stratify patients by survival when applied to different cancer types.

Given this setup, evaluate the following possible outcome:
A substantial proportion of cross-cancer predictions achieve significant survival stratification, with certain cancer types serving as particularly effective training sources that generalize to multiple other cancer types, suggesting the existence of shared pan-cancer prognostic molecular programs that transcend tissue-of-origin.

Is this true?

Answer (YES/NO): YES